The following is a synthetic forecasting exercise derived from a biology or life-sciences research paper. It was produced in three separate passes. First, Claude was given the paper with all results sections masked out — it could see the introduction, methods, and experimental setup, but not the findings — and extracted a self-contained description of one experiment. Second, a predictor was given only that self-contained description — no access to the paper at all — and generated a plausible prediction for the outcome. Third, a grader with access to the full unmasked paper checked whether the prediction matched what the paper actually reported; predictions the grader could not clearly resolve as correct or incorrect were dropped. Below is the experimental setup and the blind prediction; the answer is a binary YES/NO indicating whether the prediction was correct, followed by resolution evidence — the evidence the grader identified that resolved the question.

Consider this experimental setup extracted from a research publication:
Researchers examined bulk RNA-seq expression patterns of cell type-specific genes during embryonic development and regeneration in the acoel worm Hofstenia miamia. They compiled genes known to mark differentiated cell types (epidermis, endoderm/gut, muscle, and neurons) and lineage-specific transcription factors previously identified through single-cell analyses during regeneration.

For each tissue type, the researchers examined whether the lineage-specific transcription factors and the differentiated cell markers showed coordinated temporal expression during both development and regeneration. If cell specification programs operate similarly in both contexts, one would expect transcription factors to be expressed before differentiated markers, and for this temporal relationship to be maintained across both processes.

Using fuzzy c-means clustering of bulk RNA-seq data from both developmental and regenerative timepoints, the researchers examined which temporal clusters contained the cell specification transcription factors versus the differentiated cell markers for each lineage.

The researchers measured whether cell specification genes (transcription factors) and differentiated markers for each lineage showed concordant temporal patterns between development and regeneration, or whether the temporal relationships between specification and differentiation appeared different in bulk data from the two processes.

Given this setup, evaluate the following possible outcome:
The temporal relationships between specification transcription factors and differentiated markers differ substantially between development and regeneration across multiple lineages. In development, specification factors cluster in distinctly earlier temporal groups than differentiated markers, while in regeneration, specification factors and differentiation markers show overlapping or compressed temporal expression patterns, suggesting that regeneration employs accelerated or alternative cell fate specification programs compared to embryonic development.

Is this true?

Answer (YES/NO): NO